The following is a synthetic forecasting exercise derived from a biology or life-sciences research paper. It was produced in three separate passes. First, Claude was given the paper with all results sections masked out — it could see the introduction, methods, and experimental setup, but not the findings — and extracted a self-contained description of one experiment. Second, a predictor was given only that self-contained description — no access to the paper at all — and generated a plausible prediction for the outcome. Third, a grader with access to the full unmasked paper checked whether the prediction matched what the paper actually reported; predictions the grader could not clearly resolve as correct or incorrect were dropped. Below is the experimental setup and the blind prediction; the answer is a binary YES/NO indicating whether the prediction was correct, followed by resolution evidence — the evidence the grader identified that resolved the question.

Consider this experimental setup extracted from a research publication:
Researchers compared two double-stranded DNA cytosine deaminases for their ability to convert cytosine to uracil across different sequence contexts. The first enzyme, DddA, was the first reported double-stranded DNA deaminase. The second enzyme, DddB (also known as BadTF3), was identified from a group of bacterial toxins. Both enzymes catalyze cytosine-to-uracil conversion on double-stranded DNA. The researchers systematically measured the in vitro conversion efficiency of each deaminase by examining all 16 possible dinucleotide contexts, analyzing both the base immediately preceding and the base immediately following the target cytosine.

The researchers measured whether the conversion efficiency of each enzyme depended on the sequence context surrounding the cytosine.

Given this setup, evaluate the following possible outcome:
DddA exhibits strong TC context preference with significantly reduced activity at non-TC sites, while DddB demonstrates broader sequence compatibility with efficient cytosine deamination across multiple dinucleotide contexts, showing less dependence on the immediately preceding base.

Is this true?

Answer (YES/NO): YES